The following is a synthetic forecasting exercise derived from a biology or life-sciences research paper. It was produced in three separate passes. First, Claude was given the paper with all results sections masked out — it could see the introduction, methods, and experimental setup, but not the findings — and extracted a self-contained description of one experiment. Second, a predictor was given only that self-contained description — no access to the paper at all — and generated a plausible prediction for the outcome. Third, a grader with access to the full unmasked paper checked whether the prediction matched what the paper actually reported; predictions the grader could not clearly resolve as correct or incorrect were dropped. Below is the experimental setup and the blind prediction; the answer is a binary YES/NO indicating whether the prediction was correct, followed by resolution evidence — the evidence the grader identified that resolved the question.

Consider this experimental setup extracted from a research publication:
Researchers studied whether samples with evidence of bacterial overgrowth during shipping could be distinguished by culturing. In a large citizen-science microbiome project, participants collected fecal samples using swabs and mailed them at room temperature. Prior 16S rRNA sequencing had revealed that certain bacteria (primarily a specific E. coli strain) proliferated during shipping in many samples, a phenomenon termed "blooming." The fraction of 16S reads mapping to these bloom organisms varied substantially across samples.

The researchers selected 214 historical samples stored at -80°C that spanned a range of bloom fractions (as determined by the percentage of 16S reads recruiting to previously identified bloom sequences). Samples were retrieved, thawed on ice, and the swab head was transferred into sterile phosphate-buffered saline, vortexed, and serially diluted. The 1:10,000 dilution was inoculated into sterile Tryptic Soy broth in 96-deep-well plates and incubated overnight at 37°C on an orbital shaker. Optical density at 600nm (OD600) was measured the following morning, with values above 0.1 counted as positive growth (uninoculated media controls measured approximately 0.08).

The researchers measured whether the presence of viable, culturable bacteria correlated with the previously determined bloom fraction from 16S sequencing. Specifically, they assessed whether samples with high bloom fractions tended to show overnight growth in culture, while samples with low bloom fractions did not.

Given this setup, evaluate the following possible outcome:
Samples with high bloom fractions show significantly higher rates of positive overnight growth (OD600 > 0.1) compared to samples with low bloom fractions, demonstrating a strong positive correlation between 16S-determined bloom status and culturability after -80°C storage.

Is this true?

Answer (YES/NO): YES